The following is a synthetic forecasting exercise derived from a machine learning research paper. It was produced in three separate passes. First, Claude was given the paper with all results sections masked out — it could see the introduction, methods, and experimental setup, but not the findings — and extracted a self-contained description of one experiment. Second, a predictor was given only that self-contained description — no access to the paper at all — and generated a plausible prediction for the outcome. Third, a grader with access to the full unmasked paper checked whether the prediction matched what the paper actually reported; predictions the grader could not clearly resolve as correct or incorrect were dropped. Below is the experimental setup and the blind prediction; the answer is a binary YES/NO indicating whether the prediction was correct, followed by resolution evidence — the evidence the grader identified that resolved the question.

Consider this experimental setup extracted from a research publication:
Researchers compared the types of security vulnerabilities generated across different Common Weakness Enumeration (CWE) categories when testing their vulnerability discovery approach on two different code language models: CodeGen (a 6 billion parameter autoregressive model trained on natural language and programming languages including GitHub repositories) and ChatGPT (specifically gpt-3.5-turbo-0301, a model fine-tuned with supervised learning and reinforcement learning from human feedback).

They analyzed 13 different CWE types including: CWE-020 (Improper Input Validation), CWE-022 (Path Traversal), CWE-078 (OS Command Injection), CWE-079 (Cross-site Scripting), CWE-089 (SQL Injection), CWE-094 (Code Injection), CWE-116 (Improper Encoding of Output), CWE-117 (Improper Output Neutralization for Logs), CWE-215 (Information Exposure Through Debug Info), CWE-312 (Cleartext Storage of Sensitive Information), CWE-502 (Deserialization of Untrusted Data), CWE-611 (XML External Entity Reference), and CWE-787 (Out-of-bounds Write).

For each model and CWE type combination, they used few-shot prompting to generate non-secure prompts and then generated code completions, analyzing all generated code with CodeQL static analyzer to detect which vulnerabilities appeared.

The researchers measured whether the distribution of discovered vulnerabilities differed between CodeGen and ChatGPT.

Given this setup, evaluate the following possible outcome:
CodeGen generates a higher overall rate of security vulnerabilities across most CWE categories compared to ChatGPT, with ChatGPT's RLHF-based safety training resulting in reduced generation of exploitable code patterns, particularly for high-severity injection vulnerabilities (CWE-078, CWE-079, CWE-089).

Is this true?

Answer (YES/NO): NO